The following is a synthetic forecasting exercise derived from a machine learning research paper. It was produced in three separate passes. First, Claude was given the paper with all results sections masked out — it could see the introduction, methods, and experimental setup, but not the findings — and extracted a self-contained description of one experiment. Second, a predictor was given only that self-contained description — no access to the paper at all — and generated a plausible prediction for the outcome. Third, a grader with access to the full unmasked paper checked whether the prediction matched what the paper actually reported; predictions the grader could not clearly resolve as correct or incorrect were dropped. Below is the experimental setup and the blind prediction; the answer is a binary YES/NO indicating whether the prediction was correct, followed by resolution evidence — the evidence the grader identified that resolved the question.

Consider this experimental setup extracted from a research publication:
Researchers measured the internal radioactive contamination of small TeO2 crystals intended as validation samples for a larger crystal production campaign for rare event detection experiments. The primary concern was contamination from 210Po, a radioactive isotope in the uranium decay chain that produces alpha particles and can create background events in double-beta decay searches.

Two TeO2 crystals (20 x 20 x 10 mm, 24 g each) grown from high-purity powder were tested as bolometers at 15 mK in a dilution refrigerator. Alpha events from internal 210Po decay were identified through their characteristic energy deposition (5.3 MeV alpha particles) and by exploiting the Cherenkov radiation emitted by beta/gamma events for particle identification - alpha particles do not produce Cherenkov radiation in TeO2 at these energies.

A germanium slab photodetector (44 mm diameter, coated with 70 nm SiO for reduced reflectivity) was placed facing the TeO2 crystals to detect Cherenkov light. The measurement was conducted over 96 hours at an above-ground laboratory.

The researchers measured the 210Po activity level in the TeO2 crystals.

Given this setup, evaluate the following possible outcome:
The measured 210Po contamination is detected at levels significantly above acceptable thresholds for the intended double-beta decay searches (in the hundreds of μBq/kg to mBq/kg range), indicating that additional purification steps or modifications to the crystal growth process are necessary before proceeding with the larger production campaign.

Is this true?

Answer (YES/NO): NO